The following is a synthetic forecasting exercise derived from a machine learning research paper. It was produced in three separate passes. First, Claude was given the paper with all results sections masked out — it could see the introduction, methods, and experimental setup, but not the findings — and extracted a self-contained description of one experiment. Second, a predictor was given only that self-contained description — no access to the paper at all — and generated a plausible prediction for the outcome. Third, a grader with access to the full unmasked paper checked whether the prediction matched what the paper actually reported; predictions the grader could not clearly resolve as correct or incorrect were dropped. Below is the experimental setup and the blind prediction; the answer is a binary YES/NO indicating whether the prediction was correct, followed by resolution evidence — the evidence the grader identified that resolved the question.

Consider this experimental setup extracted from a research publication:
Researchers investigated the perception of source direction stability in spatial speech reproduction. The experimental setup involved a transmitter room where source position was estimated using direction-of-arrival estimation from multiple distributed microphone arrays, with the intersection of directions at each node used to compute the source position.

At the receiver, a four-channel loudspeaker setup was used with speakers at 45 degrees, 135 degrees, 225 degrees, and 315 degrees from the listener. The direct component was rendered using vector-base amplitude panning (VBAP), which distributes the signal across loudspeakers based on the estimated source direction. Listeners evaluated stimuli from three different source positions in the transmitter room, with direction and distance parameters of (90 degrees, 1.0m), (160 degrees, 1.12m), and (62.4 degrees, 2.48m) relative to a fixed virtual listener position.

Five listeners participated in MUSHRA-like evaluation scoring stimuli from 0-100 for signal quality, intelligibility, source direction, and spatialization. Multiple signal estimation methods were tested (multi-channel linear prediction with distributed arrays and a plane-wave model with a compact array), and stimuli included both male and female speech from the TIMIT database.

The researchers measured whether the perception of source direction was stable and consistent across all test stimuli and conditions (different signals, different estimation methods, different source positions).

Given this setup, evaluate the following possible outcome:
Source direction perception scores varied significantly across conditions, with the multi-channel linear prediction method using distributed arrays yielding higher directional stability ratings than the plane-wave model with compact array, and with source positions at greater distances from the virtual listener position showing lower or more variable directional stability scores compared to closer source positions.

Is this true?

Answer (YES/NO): NO